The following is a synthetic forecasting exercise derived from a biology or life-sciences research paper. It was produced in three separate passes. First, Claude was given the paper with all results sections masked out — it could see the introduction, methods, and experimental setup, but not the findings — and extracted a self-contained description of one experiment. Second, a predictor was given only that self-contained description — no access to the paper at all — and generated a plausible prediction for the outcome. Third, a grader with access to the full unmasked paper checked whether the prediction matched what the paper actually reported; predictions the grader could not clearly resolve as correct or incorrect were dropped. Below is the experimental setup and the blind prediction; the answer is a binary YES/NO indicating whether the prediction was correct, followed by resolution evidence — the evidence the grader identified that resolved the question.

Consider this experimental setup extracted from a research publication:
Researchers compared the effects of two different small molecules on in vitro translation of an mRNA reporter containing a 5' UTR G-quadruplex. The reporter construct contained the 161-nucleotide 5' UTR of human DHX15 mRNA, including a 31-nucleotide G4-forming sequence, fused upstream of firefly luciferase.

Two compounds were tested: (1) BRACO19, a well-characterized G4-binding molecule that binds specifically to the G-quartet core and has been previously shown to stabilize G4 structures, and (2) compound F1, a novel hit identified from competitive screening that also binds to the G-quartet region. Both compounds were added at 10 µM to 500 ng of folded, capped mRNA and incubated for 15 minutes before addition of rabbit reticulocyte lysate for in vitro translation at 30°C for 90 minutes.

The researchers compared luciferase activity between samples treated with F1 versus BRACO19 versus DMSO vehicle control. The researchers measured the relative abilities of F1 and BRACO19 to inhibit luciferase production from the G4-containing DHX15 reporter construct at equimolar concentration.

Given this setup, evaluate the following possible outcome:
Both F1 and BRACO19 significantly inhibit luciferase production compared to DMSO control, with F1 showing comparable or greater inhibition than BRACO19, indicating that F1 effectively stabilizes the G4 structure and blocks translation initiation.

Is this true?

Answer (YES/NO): NO